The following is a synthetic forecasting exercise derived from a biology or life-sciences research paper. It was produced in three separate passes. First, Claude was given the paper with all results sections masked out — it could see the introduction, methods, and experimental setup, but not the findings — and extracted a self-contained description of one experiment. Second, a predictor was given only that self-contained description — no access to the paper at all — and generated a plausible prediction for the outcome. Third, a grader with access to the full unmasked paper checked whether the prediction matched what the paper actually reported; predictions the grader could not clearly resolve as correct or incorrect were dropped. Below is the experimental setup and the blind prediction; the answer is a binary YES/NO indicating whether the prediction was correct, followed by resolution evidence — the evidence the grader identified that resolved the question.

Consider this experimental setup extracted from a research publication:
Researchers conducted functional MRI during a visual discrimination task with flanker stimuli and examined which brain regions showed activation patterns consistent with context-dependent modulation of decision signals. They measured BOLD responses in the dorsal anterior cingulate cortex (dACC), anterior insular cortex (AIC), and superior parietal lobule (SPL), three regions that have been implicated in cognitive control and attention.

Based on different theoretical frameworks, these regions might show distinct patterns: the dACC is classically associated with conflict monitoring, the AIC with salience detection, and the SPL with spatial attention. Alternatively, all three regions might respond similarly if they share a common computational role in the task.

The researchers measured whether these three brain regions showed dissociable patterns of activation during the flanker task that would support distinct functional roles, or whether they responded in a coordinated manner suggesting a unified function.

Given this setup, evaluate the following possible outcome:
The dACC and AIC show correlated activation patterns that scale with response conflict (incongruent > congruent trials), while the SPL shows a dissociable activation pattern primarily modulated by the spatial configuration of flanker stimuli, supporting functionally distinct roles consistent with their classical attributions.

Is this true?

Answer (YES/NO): NO